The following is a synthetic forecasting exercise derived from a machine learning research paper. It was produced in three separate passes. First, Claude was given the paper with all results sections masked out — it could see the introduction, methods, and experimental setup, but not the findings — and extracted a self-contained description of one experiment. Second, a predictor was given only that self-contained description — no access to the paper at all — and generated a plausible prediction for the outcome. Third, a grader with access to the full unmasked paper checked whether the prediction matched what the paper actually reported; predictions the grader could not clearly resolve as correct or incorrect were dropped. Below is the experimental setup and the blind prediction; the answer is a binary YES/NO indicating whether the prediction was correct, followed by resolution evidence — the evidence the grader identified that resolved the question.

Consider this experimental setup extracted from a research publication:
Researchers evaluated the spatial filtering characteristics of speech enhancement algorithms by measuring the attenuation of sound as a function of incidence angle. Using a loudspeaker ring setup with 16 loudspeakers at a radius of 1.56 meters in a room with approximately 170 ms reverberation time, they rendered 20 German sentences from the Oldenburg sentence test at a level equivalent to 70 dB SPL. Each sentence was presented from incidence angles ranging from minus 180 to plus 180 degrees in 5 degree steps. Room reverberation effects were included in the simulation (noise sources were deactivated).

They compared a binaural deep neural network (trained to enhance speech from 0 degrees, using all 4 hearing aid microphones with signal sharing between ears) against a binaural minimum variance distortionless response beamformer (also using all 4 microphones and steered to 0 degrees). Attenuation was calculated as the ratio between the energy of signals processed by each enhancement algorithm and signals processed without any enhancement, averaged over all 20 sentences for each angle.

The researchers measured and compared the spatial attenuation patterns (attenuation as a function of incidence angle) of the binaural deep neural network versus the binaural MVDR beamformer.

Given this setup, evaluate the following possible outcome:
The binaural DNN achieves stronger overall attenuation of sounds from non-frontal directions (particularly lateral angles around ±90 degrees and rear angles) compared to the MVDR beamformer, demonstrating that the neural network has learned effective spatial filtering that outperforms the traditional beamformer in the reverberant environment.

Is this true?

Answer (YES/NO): YES